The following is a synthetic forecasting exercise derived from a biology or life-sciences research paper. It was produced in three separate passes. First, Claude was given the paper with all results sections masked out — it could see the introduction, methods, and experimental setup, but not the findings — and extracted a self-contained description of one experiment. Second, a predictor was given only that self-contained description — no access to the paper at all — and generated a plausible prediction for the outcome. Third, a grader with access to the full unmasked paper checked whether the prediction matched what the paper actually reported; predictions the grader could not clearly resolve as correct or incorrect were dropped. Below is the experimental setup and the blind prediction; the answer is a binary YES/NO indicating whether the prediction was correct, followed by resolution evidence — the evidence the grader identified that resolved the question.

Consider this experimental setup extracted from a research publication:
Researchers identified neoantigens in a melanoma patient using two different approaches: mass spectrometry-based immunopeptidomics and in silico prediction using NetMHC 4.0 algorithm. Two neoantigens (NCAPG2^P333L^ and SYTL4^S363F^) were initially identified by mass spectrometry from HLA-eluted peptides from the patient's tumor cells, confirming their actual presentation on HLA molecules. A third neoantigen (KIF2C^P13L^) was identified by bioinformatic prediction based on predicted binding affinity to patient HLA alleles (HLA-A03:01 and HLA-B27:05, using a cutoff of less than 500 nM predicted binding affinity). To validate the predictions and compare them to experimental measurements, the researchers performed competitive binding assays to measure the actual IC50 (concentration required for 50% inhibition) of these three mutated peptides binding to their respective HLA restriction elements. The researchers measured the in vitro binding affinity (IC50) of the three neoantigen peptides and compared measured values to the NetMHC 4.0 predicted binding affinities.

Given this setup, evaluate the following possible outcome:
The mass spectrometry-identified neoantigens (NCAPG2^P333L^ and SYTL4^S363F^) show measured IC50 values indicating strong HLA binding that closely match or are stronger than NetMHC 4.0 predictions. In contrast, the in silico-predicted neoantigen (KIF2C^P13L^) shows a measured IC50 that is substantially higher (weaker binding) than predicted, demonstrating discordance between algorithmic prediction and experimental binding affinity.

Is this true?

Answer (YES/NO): NO